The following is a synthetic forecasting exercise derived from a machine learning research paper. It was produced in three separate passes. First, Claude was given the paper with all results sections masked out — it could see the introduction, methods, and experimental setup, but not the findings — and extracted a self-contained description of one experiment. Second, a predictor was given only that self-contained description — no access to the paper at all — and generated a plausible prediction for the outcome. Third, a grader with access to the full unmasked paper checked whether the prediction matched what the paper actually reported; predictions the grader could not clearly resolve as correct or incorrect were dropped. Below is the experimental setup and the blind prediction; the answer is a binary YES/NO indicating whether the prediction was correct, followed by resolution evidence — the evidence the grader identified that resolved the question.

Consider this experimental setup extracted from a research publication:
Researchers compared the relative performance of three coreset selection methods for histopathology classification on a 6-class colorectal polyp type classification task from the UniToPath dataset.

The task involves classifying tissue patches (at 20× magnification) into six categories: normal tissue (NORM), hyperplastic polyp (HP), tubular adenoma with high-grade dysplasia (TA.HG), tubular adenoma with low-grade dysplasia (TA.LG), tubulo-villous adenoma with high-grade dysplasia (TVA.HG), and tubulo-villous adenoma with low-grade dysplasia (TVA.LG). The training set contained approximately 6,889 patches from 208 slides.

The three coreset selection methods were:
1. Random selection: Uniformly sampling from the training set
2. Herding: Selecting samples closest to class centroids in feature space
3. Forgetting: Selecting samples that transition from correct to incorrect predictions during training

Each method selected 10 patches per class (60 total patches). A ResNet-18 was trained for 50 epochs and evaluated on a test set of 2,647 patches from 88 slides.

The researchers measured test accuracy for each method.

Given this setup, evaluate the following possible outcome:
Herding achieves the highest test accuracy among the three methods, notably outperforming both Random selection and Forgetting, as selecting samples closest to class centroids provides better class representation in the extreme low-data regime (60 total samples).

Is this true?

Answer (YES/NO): YES